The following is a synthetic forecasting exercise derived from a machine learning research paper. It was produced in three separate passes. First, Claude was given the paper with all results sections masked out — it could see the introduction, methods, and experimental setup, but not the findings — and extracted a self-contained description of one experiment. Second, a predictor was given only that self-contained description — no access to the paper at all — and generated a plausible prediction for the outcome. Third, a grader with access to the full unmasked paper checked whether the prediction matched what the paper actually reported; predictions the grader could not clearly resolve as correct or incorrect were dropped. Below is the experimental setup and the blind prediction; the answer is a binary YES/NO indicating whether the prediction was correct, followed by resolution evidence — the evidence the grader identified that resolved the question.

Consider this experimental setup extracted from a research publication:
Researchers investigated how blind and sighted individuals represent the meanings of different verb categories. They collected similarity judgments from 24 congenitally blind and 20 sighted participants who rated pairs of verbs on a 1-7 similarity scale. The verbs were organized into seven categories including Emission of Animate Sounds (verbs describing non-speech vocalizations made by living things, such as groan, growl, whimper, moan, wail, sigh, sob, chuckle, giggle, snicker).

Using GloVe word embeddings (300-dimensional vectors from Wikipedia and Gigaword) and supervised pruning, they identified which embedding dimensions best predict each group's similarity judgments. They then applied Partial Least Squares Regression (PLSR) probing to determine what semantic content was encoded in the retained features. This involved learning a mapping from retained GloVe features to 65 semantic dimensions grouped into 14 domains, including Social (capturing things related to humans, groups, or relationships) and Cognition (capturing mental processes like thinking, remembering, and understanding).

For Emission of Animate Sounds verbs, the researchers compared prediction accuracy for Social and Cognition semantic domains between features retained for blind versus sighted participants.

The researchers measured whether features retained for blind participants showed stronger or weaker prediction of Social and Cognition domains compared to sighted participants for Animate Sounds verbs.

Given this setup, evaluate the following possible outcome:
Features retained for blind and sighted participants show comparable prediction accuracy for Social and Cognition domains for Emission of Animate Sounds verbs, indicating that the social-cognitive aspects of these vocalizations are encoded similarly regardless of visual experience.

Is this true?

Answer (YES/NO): NO